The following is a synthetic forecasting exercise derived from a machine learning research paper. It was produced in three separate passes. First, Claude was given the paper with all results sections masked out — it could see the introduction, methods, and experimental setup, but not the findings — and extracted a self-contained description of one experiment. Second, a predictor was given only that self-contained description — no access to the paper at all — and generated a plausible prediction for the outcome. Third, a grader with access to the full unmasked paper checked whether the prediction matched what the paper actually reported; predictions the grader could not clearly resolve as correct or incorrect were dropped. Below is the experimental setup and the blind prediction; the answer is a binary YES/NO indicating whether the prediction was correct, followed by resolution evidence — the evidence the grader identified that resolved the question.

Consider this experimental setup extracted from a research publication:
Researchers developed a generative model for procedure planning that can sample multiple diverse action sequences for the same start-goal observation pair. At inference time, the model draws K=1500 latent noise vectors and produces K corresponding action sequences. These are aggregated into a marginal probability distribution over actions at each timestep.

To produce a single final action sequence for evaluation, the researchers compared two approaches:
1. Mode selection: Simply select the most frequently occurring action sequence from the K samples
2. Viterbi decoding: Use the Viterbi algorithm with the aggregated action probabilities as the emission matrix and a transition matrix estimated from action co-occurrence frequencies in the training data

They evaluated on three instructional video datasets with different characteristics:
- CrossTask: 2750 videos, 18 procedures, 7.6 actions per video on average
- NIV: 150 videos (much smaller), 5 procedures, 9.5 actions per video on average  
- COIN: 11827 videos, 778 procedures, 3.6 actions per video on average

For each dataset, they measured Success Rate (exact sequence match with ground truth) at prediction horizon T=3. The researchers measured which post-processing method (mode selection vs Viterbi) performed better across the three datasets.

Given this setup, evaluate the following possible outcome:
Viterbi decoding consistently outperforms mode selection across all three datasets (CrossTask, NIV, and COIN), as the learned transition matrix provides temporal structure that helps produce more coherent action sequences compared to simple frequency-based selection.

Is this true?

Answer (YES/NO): YES